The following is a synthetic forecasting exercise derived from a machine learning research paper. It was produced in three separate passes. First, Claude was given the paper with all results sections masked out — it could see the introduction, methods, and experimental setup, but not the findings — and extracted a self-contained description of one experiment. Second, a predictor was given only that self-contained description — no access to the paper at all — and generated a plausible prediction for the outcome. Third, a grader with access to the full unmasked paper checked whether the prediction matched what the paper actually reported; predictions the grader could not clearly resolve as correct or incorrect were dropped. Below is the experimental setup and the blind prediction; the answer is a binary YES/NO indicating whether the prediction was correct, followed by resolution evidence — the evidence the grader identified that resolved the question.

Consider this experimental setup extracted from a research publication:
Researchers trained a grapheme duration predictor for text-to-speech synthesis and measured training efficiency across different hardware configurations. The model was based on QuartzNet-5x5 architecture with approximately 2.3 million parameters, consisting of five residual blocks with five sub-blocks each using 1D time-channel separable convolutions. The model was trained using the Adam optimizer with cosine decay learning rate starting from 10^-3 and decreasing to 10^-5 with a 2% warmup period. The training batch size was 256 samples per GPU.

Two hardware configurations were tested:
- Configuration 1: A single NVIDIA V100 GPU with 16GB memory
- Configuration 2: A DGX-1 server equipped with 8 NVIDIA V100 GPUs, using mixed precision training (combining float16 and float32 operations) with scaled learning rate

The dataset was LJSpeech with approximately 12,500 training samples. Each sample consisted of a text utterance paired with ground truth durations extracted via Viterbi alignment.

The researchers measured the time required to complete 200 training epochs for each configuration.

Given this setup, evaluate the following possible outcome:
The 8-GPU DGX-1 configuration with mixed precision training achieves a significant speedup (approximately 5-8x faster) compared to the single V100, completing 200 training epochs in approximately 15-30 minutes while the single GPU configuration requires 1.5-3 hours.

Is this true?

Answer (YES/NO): NO